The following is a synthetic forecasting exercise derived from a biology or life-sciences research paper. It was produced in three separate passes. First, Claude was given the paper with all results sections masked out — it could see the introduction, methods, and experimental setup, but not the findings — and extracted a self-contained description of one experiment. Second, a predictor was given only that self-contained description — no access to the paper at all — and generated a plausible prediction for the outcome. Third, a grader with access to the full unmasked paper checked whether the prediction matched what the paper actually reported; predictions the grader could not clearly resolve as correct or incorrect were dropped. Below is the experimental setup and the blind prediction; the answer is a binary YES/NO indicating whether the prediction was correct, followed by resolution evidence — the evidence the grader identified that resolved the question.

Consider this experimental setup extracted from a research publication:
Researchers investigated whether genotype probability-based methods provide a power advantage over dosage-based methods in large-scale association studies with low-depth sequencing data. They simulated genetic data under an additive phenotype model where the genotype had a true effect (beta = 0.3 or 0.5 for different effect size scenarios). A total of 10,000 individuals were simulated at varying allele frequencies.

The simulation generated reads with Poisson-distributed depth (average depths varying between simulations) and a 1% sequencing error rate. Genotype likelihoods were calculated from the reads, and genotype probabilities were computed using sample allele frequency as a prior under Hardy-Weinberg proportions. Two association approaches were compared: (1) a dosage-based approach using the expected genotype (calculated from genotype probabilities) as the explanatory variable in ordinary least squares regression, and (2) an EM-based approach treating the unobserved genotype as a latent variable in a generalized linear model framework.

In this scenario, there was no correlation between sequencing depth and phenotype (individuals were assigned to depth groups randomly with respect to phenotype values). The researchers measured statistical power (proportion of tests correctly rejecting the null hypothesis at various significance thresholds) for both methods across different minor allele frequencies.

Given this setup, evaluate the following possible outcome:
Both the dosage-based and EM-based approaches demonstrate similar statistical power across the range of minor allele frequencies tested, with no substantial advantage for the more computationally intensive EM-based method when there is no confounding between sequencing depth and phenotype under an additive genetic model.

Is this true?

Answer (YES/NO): YES